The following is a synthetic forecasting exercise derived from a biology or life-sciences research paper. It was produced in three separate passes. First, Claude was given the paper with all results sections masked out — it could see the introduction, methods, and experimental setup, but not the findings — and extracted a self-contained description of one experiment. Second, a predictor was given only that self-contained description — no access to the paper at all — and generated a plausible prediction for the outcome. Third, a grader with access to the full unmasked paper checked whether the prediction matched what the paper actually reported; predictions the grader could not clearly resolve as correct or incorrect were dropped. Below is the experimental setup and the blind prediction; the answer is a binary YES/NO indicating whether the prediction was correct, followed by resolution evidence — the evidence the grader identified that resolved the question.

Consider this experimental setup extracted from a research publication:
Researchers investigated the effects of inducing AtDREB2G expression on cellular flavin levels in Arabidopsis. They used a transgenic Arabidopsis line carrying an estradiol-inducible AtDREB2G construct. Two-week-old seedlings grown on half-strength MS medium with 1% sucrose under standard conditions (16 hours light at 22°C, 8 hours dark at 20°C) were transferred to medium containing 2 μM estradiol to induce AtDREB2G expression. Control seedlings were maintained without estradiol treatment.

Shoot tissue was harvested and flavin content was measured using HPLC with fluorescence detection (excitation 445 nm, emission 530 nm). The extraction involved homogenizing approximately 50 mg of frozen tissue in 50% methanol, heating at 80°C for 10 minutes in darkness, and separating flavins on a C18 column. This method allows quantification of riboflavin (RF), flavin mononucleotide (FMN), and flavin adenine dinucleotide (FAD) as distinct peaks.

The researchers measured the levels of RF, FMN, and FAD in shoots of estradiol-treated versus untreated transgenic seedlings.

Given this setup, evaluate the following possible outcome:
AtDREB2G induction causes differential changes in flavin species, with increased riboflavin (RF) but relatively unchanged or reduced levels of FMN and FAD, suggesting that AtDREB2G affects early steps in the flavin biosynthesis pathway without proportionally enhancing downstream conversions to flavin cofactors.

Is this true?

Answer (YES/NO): NO